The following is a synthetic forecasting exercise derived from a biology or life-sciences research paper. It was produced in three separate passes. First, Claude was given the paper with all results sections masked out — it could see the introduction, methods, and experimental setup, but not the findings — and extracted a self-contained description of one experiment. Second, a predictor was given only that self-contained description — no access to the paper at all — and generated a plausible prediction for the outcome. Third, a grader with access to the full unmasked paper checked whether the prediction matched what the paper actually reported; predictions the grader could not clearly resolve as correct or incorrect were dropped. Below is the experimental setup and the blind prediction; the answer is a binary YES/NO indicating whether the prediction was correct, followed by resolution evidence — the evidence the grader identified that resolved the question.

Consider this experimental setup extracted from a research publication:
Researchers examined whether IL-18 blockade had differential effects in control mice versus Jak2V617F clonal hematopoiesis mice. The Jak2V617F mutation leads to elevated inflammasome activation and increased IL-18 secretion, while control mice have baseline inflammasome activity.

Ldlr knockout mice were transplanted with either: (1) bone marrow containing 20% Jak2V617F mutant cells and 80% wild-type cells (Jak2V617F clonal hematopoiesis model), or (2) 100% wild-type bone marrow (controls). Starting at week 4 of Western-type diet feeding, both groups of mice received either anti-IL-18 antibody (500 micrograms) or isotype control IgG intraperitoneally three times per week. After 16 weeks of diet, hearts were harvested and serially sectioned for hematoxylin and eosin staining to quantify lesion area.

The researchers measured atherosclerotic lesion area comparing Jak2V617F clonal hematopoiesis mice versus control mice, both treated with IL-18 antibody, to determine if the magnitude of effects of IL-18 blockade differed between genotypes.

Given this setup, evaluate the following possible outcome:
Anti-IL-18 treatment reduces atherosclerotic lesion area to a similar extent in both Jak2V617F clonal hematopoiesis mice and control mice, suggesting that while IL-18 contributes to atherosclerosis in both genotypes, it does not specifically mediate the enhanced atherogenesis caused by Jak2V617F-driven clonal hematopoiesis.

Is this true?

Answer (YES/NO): NO